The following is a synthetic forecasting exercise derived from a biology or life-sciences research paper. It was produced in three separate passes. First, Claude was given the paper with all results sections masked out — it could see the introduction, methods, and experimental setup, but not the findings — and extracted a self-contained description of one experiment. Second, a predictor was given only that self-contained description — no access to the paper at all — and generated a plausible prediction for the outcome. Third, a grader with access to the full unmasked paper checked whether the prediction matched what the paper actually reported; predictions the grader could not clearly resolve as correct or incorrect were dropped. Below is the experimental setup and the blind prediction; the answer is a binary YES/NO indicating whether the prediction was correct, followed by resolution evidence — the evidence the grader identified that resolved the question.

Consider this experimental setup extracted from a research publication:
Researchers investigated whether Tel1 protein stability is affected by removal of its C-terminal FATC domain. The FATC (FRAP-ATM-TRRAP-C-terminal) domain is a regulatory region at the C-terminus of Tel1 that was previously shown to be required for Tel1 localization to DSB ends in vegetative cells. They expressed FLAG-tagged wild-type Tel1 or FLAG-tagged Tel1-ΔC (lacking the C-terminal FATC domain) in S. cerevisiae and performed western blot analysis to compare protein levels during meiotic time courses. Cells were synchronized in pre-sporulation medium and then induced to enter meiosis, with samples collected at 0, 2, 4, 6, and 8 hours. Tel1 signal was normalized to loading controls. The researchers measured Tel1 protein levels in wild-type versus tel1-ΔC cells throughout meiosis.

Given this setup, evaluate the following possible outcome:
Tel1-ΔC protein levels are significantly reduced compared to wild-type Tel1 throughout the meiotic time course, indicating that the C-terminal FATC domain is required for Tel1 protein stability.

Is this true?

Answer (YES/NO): YES